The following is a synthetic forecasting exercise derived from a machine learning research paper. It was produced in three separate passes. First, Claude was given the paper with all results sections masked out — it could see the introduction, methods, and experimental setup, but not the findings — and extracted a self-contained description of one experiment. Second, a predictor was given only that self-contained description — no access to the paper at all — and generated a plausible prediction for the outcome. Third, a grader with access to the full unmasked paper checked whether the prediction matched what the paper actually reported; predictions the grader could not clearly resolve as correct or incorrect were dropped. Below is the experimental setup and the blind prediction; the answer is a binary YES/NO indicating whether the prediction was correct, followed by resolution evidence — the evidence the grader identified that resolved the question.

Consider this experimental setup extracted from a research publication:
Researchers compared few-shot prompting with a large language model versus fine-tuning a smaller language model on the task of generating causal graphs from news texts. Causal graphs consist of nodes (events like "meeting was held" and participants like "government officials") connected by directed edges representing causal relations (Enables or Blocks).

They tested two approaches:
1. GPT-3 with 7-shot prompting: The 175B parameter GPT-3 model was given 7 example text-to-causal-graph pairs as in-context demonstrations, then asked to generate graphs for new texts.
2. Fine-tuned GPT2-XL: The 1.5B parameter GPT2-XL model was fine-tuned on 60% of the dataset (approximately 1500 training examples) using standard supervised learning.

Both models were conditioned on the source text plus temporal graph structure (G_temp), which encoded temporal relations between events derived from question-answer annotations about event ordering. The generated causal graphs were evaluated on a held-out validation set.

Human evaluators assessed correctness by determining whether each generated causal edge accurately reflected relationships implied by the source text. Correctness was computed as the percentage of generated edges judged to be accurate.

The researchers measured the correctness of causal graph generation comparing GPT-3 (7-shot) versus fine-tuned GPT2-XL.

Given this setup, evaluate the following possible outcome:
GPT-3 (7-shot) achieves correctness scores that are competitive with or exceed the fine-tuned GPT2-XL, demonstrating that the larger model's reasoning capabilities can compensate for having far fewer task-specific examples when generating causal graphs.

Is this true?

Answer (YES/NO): YES